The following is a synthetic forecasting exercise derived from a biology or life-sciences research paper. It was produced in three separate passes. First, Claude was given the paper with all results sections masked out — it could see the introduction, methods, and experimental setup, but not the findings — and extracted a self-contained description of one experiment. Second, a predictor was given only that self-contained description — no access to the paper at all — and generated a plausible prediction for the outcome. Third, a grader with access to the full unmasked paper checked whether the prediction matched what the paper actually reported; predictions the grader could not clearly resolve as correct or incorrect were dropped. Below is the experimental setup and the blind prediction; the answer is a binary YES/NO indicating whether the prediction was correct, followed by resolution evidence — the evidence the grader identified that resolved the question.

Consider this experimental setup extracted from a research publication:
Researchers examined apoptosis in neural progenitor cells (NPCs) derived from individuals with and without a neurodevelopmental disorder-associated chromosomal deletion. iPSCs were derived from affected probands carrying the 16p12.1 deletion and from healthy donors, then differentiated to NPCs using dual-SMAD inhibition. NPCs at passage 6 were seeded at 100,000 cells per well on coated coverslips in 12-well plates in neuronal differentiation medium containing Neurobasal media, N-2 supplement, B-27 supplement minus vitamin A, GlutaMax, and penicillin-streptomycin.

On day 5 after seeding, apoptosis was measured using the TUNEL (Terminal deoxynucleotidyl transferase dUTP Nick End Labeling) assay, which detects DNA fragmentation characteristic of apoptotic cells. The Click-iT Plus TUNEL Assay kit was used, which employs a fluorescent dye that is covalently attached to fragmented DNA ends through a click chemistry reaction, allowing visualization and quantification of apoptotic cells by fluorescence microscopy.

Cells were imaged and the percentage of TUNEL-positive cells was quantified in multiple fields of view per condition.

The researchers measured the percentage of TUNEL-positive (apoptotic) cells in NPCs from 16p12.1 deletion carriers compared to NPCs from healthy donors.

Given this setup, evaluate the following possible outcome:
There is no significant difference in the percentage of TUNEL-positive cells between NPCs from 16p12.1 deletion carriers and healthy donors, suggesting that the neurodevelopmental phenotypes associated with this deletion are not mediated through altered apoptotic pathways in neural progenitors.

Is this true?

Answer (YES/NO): YES